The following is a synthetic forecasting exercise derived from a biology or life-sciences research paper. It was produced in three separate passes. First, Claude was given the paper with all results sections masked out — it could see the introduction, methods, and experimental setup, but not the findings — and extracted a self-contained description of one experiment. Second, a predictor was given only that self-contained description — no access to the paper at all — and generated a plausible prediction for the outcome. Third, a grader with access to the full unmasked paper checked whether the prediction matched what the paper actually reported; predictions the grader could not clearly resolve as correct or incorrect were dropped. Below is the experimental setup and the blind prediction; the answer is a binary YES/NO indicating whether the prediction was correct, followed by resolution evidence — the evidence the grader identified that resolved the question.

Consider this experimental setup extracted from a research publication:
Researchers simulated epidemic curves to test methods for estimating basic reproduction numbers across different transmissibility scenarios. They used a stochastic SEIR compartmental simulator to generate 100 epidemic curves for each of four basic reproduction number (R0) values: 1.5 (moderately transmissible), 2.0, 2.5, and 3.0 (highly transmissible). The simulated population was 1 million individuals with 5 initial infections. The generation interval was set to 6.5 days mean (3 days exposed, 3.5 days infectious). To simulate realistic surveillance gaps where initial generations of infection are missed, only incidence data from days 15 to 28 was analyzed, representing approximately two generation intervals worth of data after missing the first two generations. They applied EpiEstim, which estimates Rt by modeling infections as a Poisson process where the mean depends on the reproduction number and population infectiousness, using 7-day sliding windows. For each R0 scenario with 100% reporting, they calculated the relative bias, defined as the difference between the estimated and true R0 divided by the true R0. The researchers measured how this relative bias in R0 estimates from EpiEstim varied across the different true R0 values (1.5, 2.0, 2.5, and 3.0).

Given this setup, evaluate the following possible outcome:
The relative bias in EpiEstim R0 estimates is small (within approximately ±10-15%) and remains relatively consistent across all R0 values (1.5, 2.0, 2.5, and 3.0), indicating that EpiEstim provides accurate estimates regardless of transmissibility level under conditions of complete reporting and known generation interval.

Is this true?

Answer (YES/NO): NO